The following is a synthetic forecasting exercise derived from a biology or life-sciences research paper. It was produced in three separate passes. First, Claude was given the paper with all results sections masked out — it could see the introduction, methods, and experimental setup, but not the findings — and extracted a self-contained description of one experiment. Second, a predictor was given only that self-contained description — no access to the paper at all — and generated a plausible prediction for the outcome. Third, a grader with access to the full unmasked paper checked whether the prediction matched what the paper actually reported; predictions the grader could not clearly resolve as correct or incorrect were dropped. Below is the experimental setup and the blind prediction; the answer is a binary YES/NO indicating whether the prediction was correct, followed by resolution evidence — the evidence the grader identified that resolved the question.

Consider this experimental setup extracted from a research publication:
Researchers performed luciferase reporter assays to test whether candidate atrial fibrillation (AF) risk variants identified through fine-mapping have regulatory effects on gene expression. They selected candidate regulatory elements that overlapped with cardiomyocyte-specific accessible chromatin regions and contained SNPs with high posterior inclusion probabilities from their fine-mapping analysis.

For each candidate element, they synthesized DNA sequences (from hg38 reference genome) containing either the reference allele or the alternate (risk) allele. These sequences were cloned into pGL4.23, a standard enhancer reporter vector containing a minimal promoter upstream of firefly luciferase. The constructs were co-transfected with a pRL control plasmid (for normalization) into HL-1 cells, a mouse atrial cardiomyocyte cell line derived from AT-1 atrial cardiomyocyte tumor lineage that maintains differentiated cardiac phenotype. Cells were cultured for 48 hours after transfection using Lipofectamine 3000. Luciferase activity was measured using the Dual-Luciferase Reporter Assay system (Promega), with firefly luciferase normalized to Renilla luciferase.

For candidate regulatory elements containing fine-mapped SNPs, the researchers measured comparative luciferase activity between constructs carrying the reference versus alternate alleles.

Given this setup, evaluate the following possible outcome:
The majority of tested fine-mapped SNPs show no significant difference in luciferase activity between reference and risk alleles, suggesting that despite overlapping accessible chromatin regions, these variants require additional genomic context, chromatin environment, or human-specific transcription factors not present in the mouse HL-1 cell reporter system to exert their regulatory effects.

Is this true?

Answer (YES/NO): NO